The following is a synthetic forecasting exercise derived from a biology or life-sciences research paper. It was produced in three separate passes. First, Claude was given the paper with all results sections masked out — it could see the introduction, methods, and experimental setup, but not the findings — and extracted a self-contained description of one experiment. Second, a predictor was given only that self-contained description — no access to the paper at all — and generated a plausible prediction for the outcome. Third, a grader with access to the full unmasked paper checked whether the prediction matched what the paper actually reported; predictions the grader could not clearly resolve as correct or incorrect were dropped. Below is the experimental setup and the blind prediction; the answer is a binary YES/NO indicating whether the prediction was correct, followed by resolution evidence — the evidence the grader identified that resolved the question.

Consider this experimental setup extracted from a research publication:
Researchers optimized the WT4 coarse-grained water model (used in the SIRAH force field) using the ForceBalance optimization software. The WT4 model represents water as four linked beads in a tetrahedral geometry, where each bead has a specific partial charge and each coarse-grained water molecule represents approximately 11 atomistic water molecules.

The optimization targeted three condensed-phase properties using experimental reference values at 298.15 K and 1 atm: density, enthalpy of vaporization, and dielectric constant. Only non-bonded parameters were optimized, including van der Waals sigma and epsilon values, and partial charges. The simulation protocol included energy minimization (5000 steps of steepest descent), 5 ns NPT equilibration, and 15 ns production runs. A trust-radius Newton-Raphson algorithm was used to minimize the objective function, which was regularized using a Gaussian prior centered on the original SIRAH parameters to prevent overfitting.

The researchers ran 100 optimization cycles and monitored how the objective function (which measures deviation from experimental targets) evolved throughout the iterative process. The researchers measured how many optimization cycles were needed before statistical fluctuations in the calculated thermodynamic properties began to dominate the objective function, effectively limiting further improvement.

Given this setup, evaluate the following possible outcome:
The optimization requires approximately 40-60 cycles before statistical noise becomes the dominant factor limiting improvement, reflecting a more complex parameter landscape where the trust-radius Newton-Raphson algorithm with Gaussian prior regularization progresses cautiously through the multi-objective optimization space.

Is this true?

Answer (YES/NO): NO